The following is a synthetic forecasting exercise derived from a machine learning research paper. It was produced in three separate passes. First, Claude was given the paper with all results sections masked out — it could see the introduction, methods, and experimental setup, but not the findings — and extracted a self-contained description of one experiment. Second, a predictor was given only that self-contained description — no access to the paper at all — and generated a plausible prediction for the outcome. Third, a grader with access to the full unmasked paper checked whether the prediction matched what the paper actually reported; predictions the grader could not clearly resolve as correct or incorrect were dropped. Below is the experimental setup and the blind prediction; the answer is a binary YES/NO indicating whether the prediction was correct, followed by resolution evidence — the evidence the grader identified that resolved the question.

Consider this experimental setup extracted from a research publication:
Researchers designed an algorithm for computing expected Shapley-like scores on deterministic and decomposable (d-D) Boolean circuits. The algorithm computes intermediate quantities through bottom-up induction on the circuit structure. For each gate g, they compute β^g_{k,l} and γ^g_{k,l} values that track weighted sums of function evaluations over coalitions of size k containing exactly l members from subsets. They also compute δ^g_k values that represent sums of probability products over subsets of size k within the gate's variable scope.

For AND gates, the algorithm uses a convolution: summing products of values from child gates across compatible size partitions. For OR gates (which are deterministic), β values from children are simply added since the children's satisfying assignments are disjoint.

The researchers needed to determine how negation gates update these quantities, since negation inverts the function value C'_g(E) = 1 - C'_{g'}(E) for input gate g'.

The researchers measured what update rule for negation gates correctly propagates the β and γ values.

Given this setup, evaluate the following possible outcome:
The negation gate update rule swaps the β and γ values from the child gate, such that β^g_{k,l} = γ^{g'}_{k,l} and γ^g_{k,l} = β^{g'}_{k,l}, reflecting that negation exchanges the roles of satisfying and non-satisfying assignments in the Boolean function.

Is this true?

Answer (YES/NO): NO